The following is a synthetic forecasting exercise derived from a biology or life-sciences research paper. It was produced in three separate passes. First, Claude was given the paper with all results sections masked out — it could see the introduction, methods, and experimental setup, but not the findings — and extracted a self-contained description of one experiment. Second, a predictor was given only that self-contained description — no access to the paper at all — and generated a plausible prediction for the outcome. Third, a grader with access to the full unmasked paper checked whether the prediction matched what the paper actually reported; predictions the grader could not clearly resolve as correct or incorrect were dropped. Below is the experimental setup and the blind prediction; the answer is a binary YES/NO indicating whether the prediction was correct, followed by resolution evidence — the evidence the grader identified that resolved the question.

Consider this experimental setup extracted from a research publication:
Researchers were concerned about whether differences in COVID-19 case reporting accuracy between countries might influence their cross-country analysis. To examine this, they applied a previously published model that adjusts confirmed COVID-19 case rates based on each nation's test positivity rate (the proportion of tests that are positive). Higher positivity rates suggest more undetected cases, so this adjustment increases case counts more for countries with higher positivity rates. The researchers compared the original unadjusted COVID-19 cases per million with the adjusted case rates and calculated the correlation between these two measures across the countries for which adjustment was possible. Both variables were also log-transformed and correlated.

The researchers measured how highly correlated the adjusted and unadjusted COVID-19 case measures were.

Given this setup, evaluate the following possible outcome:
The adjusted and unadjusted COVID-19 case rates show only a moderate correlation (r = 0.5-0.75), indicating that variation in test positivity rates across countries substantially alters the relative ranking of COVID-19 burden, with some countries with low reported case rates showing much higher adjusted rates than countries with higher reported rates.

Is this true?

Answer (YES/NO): NO